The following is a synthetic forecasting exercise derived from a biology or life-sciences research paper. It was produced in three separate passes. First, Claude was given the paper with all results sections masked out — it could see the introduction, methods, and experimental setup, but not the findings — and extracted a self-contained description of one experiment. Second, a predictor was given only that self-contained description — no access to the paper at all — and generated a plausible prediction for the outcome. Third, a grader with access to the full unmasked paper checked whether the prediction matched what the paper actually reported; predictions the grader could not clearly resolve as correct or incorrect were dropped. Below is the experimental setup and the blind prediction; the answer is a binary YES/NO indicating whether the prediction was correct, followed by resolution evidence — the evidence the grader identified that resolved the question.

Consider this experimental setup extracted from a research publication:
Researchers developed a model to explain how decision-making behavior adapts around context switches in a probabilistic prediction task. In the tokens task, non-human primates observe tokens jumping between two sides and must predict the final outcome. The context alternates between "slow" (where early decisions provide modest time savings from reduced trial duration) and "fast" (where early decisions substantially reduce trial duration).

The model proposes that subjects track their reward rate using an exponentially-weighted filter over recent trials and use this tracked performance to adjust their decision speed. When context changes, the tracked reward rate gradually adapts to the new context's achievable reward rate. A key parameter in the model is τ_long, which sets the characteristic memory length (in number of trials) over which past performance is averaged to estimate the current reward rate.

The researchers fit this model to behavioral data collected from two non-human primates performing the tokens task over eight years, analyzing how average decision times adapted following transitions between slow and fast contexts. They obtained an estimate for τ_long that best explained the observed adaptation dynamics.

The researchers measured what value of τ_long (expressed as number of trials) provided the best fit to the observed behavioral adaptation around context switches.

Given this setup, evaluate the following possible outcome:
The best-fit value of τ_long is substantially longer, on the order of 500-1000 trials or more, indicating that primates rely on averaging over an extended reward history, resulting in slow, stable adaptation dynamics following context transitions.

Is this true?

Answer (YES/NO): YES